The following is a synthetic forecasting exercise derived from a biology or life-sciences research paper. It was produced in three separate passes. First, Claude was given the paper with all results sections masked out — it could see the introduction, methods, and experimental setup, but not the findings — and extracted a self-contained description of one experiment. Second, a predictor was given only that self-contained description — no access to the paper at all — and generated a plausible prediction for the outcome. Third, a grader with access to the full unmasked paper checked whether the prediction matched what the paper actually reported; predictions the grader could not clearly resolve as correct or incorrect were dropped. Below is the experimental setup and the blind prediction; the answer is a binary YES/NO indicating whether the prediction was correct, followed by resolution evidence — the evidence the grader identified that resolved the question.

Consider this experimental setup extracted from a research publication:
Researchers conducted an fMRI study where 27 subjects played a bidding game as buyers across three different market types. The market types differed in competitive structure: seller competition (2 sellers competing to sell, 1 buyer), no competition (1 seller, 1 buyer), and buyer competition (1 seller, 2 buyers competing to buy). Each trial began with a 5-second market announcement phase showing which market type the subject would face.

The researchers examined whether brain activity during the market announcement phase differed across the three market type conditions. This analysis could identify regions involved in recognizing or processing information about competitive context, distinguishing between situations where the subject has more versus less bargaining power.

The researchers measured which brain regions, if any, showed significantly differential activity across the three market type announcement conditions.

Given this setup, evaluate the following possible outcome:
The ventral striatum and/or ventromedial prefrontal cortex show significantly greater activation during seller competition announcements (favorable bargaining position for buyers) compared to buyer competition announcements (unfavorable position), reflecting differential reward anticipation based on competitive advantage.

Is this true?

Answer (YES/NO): NO